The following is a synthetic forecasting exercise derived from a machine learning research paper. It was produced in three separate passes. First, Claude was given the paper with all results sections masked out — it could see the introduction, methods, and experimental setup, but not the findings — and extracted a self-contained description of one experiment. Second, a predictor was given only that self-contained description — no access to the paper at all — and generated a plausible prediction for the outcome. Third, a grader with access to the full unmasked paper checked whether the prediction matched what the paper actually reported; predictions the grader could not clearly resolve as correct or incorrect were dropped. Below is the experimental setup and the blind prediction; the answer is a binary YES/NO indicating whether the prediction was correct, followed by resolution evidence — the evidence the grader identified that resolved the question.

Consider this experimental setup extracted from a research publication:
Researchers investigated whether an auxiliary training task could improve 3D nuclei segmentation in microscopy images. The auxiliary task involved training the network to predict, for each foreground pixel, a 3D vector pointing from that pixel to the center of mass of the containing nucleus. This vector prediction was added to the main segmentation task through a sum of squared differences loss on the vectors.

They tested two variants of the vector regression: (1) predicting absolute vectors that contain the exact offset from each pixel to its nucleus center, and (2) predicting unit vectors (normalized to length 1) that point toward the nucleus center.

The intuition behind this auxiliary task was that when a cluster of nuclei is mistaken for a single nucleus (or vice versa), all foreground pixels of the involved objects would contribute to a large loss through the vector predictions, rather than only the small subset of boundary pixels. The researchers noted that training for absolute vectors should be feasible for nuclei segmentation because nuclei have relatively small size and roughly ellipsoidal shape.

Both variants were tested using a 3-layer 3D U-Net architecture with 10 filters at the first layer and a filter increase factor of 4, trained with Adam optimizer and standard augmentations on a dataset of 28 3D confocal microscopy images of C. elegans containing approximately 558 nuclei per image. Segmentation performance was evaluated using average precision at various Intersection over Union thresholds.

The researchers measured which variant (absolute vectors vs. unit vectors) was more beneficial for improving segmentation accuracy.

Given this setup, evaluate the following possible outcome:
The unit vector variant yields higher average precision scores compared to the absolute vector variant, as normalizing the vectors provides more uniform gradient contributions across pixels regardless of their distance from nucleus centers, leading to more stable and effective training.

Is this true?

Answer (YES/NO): NO